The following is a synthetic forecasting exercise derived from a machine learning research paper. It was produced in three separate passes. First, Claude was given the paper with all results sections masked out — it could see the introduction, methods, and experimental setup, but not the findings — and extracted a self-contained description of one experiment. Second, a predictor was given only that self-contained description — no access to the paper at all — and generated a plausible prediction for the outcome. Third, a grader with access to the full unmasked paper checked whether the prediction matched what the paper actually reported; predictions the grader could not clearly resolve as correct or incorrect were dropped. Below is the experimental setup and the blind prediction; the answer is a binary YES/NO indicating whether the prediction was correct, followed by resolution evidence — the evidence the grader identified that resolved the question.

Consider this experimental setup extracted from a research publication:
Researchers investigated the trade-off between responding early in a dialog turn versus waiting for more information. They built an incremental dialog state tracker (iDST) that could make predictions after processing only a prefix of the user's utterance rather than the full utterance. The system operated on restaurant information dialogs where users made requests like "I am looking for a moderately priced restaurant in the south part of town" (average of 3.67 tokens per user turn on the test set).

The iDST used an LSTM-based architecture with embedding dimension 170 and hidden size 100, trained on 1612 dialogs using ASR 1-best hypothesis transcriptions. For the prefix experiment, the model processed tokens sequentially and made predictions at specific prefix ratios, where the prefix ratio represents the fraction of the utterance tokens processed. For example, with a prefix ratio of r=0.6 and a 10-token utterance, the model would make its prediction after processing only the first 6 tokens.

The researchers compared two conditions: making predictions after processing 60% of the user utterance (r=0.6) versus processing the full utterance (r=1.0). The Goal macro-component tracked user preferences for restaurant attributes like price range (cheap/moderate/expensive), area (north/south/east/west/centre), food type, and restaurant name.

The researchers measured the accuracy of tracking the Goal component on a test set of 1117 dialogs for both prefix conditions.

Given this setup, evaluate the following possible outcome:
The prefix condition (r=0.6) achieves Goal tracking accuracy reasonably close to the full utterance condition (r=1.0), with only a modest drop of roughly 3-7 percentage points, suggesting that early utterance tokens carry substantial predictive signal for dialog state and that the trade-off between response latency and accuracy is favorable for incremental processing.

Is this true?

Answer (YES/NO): YES